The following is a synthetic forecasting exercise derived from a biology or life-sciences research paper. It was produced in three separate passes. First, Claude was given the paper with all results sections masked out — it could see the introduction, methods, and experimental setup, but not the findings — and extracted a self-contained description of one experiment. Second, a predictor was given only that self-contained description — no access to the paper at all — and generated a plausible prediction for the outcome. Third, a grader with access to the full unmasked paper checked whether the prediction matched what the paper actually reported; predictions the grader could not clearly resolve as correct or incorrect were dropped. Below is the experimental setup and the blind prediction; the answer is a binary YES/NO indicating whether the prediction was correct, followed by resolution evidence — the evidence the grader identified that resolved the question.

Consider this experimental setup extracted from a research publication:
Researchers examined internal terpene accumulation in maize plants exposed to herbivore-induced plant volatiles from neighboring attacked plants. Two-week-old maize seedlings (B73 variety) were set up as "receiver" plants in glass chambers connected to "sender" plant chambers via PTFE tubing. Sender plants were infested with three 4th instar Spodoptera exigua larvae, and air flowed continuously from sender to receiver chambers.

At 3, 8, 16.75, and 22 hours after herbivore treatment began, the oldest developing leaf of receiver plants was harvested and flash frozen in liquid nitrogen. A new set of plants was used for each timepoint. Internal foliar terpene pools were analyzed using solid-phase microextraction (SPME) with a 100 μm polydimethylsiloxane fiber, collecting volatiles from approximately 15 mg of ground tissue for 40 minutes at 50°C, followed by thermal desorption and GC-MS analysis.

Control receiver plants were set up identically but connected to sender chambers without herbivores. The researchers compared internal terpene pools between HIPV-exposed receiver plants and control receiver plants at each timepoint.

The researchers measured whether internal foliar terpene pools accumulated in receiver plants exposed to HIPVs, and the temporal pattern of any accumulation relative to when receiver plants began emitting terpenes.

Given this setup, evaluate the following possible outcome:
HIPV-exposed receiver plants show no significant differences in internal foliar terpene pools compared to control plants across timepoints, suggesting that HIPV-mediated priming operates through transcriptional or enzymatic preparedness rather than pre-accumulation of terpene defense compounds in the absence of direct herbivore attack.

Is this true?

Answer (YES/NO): NO